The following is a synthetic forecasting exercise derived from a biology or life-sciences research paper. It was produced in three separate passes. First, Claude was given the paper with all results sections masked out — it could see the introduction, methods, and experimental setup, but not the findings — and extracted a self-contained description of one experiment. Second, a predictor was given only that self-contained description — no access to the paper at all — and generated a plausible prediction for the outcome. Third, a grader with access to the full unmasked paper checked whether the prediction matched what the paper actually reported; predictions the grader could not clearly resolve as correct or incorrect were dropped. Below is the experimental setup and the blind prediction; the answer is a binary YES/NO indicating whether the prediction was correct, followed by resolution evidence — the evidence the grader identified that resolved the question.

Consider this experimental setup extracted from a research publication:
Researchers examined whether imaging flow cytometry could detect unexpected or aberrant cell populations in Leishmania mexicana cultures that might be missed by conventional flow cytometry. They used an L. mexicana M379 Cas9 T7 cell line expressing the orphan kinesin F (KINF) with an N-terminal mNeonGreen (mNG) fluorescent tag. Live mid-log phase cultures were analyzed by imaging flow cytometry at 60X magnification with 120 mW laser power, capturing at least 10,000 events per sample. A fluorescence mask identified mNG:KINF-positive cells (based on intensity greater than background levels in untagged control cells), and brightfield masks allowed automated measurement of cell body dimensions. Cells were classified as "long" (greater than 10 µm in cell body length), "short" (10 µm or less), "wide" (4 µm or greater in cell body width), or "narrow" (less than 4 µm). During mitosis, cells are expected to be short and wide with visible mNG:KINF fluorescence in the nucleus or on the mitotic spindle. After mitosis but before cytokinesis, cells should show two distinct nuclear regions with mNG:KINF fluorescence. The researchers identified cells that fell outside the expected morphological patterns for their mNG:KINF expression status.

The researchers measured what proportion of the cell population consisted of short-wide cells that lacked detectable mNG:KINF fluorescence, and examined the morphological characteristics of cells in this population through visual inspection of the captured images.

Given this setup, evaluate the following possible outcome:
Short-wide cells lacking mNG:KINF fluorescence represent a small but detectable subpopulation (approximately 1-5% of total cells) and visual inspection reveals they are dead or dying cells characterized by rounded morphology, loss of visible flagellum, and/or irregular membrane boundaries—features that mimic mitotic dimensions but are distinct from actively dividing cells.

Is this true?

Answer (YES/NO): NO